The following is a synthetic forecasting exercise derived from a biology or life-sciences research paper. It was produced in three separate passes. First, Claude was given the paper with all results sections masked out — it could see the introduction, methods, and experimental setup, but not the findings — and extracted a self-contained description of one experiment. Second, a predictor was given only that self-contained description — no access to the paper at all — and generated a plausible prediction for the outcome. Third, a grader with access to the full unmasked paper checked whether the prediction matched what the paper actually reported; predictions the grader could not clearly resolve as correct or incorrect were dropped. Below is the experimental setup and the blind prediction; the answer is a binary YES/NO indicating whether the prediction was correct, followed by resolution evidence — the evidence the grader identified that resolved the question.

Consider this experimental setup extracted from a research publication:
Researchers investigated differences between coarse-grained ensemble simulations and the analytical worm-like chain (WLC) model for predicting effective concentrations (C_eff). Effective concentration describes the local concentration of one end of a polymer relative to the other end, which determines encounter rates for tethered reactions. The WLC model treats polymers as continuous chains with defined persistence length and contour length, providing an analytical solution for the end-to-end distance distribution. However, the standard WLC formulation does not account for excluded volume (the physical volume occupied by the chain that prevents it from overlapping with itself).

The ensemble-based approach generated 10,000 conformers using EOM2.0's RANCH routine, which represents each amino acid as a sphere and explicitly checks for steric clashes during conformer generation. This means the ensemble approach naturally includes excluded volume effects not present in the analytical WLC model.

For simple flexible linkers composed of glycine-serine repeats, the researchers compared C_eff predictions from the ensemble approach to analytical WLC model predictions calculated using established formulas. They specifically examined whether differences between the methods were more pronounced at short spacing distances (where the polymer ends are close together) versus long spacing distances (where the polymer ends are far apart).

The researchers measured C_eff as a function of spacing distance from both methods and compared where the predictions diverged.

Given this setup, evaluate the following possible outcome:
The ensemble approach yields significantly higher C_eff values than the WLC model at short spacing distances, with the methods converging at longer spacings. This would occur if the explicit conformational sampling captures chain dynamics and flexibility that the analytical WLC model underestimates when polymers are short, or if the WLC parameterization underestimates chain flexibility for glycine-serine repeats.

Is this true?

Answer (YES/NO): NO